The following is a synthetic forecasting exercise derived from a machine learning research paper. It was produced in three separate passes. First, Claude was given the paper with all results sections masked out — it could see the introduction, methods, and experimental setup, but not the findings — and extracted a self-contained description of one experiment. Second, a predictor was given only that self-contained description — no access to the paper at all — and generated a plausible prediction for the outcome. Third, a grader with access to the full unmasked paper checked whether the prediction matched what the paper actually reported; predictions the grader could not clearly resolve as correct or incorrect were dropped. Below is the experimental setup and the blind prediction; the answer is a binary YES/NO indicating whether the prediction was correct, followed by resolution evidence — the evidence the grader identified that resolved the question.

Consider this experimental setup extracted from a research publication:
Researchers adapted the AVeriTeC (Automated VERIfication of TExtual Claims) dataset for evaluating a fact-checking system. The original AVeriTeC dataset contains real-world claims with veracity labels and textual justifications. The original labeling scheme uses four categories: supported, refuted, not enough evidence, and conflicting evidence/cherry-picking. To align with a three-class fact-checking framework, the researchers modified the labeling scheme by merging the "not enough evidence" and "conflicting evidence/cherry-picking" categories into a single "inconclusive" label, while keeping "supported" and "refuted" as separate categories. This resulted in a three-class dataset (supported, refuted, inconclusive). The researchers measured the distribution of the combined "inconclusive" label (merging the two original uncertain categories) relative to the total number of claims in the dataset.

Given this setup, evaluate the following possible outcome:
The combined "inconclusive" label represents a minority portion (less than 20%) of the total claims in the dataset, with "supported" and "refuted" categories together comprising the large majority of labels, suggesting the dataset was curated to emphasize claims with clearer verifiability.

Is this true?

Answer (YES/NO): YES